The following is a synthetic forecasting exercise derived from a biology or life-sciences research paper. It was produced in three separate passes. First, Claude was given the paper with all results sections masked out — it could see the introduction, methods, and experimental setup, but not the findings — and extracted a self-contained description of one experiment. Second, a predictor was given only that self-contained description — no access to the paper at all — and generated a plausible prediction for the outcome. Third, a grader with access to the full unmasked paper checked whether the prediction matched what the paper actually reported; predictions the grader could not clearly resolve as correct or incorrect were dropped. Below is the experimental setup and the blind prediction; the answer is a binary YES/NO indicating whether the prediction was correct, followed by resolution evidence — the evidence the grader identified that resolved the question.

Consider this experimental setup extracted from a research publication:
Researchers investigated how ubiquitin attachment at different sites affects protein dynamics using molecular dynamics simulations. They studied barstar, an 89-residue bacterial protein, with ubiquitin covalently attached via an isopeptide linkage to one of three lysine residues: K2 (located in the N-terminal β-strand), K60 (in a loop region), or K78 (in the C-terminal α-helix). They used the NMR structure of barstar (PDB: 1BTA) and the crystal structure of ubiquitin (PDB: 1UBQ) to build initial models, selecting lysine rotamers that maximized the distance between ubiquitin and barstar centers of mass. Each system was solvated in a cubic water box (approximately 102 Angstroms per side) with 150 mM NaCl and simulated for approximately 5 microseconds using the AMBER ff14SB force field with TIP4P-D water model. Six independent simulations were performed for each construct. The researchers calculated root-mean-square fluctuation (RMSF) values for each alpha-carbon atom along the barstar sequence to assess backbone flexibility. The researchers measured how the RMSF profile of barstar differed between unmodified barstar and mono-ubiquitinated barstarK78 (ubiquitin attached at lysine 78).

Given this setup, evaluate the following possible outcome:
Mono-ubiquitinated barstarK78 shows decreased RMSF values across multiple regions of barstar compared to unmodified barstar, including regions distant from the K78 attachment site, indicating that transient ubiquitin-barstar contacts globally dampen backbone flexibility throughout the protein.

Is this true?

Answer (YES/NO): NO